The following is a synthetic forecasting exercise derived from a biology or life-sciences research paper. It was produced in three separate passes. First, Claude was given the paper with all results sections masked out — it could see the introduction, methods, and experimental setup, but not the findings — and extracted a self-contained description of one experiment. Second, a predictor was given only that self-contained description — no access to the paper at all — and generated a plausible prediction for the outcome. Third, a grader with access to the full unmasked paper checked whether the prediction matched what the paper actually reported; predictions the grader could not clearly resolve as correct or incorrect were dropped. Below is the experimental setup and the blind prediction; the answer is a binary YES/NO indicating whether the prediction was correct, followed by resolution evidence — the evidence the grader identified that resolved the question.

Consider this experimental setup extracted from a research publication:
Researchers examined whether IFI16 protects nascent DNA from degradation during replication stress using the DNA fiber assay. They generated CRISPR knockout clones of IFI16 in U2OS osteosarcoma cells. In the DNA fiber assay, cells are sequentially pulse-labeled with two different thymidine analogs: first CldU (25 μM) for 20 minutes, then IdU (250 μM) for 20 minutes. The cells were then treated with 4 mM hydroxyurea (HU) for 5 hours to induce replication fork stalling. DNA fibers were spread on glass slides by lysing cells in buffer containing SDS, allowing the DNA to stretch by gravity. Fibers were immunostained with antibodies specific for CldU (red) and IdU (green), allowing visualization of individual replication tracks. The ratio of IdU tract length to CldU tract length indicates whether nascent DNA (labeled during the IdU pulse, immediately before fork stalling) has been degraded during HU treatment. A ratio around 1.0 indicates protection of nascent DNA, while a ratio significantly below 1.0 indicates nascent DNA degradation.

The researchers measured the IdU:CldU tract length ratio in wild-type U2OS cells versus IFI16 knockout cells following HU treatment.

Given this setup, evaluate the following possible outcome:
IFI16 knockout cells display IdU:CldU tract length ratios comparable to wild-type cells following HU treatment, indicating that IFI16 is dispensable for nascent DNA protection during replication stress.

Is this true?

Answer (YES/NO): NO